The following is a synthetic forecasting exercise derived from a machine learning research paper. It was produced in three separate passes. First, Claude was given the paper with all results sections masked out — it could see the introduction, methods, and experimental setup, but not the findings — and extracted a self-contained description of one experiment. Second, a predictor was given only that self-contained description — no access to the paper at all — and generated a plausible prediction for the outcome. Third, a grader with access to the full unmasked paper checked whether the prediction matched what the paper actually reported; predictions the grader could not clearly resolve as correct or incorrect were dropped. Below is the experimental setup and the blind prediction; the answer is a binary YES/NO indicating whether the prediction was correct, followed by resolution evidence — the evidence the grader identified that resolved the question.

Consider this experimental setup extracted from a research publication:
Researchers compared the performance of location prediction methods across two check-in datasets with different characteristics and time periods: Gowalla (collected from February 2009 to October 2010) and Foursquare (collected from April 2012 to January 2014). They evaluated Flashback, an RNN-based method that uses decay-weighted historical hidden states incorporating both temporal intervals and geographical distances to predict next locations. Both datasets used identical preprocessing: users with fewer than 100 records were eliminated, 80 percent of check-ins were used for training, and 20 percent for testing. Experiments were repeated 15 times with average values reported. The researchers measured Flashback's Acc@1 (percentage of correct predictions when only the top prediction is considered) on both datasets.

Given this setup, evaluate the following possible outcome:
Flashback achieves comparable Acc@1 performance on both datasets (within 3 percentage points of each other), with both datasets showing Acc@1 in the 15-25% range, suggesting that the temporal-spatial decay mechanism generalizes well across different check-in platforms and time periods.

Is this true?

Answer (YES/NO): NO